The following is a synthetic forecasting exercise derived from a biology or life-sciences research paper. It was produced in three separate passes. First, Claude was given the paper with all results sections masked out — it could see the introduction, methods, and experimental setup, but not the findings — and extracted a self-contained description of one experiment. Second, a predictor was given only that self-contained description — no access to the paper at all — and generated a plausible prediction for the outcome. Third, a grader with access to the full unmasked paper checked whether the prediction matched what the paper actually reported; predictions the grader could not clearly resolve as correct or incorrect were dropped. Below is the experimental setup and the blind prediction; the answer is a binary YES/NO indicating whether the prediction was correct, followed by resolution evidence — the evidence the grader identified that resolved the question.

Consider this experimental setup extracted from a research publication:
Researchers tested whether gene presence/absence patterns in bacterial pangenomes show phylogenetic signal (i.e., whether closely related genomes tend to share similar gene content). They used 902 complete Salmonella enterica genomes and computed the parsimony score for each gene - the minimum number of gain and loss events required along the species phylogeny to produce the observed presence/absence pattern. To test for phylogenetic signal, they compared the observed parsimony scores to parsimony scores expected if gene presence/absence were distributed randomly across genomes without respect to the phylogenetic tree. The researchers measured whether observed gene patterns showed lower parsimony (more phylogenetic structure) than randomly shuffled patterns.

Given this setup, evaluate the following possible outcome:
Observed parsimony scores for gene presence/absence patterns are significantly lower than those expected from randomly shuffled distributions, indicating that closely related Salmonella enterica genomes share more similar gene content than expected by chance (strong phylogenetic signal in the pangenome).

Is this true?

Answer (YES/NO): YES